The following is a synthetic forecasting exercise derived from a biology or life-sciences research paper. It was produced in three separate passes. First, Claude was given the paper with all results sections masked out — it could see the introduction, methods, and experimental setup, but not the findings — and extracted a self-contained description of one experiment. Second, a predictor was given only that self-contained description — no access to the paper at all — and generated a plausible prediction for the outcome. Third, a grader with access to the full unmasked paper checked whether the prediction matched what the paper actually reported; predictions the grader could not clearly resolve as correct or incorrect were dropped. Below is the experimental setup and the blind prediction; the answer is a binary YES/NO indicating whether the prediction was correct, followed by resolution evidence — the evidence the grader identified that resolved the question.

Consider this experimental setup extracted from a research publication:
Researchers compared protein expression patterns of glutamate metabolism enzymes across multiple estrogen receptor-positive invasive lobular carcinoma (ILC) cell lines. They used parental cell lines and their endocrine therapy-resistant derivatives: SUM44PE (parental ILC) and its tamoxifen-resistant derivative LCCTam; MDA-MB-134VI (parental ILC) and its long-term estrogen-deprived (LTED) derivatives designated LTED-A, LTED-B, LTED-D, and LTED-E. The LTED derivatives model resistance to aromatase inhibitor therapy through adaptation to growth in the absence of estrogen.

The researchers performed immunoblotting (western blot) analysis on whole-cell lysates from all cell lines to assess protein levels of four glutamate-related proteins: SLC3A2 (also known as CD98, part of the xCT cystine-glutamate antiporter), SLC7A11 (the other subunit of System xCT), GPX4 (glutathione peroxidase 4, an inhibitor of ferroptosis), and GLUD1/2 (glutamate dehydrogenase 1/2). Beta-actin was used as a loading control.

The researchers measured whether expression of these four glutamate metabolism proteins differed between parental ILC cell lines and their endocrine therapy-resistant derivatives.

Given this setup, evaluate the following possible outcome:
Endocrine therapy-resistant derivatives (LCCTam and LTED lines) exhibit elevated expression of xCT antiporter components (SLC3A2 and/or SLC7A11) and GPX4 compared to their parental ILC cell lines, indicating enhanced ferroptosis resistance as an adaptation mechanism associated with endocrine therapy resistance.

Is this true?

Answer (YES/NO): NO